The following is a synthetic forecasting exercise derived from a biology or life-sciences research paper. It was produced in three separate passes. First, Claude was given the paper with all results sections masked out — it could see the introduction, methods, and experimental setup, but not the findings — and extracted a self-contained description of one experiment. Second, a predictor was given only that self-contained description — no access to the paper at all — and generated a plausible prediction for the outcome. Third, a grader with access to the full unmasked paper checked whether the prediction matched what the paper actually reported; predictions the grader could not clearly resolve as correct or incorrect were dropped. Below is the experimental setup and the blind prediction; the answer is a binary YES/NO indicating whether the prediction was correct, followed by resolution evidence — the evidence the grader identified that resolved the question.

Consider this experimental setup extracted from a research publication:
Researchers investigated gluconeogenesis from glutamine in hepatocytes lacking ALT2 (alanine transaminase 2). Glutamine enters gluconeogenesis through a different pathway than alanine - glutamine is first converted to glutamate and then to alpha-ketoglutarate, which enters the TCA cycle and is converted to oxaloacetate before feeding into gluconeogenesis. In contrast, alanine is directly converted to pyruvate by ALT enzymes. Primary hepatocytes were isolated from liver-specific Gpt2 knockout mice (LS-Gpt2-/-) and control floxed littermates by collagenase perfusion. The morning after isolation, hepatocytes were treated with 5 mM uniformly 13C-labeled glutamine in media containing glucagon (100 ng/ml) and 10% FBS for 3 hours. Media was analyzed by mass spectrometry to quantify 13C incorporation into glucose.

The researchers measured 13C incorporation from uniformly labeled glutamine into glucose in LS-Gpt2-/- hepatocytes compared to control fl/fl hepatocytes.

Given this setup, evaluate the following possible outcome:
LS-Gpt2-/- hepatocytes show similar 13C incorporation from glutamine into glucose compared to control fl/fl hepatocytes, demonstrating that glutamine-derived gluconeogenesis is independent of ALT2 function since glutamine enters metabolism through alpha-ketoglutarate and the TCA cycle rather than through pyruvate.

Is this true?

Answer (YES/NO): YES